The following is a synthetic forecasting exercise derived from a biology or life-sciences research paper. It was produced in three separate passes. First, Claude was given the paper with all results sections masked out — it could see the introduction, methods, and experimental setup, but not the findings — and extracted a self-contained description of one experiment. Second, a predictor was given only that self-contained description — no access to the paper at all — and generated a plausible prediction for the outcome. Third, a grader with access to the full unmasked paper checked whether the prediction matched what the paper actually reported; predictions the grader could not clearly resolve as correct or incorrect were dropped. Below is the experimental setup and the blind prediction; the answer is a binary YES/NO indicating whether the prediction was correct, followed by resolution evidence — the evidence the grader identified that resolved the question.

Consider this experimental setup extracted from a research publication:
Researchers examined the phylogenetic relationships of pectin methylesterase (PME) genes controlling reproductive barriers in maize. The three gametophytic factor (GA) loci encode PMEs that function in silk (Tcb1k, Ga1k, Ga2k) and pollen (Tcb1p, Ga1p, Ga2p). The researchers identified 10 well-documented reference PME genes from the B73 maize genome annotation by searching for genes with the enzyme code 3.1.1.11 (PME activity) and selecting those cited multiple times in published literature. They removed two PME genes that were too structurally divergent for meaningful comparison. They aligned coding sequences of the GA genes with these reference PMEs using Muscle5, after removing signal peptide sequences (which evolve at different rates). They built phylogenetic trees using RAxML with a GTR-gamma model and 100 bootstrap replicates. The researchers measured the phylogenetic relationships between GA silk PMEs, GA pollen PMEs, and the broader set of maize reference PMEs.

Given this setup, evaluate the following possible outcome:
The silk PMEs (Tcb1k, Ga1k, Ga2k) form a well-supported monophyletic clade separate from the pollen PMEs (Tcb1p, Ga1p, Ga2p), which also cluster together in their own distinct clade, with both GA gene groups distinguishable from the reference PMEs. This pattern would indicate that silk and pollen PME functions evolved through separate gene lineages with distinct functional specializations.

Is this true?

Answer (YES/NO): NO